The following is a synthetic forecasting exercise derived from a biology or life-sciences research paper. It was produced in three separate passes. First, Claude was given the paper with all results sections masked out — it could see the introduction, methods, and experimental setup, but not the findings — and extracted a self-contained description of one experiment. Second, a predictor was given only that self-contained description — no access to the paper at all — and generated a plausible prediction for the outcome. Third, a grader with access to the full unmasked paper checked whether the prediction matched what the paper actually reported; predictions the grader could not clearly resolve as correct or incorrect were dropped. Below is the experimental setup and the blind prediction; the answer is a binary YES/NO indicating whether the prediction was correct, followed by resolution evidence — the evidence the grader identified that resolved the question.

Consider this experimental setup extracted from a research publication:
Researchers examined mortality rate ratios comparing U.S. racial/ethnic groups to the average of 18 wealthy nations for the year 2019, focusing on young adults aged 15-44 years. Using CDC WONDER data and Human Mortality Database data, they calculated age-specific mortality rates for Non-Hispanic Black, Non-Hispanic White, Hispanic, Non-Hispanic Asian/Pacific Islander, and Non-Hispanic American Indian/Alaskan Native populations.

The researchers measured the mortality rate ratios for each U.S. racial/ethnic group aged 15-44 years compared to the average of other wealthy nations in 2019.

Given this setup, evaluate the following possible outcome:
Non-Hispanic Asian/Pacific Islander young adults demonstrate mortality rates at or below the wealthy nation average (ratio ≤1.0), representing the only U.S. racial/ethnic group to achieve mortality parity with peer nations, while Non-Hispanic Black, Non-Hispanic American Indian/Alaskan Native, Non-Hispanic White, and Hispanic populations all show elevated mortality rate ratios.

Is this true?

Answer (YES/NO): YES